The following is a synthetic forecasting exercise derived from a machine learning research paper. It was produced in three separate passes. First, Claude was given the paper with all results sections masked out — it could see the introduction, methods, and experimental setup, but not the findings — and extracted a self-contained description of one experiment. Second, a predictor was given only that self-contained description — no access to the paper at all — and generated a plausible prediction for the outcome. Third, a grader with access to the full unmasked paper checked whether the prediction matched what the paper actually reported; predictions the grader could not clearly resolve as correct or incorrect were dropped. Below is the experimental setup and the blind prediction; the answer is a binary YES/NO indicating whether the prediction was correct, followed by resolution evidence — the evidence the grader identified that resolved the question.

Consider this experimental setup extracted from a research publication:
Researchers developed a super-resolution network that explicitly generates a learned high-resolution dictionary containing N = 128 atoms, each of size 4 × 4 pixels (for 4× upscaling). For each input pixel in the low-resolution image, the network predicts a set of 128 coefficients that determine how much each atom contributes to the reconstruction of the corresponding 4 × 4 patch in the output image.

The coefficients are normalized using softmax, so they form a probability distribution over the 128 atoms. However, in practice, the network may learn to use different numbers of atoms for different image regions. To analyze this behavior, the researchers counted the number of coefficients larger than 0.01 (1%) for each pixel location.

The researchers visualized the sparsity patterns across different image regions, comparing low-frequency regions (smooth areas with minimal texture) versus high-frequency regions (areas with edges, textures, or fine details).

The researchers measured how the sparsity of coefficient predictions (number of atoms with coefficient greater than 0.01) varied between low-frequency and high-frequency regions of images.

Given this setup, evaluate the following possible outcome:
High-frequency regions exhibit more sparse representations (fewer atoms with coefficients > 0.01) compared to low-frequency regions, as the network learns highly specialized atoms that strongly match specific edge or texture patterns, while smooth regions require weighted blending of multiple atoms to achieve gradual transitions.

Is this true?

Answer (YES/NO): NO